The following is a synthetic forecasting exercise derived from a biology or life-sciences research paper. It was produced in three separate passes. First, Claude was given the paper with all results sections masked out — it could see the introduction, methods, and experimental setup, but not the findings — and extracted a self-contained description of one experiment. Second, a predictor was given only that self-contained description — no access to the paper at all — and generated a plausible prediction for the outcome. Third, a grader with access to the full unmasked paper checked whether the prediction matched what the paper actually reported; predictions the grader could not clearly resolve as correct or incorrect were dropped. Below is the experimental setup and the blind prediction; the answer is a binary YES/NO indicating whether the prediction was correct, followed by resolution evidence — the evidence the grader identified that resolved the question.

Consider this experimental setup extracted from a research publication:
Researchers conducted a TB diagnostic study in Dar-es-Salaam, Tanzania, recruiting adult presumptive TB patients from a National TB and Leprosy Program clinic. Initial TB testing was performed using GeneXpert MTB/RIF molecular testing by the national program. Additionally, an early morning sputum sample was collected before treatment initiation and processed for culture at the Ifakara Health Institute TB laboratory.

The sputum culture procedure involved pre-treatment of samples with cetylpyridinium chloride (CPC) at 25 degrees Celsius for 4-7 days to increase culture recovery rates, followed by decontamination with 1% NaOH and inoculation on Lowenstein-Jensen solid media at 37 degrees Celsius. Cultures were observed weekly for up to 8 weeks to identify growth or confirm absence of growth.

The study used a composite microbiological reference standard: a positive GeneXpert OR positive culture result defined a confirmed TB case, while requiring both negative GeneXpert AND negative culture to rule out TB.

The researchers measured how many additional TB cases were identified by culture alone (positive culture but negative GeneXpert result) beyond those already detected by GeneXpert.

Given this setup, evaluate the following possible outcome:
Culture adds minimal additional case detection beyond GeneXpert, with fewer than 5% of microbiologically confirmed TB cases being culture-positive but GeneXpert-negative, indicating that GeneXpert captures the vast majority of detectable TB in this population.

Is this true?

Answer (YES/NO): YES